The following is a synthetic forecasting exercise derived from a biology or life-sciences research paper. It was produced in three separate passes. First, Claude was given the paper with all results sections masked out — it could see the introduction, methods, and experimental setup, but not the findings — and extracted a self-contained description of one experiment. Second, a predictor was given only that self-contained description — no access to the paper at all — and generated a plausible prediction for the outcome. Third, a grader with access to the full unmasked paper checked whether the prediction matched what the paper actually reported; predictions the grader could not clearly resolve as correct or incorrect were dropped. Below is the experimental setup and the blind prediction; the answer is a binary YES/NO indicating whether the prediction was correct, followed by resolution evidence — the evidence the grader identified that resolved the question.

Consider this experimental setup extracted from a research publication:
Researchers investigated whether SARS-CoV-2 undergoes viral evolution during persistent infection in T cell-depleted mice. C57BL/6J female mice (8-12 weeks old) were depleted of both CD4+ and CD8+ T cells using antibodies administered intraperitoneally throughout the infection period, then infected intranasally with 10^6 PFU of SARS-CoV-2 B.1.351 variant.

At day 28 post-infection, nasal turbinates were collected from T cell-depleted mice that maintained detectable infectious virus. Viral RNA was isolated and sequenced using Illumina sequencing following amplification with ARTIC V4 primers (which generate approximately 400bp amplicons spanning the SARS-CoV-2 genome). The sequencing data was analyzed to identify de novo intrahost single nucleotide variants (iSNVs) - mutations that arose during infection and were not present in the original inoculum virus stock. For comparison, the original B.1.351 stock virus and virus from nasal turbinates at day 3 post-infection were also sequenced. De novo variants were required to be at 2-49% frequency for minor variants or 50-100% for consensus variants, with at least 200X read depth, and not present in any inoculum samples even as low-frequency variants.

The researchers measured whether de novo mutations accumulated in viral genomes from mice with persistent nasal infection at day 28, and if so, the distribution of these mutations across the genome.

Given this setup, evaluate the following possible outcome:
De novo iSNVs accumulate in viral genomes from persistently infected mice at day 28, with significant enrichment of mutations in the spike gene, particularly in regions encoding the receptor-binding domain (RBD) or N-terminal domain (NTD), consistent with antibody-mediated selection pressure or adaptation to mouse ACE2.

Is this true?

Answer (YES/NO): NO